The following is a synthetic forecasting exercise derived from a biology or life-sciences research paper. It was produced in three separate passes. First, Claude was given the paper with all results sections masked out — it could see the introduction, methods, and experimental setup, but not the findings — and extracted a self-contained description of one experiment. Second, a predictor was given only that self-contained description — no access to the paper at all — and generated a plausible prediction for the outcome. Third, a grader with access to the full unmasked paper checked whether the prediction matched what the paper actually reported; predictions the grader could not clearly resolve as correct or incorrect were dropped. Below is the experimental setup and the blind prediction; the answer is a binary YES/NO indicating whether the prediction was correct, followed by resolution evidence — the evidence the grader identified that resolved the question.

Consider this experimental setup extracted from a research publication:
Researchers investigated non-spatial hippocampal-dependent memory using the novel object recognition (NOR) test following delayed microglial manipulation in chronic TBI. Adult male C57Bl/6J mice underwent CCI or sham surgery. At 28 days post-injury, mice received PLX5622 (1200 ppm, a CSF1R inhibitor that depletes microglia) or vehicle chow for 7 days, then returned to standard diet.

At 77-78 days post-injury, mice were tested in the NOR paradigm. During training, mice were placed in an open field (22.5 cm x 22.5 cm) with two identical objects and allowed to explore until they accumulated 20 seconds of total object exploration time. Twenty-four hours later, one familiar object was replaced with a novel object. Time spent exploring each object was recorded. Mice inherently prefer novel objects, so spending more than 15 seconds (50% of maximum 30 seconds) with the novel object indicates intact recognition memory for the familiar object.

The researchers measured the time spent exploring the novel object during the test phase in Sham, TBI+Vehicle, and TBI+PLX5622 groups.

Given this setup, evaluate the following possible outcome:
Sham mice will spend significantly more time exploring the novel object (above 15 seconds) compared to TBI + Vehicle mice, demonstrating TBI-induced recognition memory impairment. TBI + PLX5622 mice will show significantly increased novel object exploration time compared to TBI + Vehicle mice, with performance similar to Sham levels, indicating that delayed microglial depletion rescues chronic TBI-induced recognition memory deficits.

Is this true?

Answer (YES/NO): NO